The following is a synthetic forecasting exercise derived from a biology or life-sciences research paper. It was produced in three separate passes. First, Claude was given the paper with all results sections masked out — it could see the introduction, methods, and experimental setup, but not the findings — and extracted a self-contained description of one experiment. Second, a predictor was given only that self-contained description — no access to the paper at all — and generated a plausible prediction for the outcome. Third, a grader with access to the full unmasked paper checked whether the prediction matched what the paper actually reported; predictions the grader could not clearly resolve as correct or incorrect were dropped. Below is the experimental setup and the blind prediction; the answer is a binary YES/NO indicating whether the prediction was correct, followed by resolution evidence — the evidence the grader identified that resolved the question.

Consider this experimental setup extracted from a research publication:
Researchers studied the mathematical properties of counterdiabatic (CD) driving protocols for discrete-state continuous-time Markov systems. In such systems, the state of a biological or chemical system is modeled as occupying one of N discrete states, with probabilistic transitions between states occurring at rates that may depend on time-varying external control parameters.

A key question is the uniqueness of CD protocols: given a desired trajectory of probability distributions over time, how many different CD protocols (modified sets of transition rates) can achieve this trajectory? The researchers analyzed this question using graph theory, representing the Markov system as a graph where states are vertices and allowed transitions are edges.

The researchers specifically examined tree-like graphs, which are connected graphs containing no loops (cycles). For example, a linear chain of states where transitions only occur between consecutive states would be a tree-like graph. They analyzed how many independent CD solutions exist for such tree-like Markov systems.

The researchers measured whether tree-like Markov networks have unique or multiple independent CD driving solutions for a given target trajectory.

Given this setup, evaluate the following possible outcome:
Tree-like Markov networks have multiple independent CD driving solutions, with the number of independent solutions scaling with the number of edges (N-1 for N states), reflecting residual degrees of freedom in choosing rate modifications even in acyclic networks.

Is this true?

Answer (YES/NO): NO